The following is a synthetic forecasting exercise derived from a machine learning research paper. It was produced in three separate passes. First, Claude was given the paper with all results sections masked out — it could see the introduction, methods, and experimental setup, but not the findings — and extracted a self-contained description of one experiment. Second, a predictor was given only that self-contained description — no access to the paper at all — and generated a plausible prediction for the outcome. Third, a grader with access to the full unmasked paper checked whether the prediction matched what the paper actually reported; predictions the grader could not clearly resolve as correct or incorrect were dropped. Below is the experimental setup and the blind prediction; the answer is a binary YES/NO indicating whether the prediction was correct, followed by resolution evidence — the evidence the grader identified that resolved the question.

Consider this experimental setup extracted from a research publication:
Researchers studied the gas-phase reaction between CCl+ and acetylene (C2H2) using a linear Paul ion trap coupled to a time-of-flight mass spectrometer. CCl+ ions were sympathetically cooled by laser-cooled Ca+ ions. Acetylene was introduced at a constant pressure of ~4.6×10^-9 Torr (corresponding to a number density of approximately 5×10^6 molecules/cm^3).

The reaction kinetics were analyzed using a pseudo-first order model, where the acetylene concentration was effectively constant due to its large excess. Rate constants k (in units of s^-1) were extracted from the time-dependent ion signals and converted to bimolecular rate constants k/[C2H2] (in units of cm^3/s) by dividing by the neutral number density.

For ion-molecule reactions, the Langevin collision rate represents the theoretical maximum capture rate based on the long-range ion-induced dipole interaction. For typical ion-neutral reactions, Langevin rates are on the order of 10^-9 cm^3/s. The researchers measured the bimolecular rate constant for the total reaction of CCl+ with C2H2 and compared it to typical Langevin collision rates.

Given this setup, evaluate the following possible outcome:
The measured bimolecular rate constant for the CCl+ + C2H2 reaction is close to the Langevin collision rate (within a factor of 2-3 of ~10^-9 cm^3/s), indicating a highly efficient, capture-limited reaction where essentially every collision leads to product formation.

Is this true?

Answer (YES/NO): NO